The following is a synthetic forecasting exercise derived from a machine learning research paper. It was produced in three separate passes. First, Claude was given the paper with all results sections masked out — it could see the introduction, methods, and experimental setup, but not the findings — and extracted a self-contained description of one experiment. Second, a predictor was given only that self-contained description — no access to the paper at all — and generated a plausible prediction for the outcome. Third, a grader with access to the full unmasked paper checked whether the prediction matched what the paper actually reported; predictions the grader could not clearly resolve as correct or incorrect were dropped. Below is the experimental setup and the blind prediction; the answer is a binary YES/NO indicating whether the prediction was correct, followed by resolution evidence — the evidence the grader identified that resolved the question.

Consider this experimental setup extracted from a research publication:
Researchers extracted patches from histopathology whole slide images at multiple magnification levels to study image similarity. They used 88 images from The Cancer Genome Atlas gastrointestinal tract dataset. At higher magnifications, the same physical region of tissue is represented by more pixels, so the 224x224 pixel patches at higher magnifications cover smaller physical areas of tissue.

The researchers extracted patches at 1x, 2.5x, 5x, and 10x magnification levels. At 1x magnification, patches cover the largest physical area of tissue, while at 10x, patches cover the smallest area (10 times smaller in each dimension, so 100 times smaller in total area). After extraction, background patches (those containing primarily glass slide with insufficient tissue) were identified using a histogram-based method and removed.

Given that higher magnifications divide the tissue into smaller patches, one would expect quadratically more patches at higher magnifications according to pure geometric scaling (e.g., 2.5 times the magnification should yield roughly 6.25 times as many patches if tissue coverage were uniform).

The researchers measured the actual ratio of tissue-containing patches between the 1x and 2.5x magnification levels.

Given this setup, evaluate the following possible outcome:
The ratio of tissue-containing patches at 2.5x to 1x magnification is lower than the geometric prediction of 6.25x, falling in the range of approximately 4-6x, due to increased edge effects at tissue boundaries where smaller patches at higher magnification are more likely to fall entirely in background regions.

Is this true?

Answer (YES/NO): YES